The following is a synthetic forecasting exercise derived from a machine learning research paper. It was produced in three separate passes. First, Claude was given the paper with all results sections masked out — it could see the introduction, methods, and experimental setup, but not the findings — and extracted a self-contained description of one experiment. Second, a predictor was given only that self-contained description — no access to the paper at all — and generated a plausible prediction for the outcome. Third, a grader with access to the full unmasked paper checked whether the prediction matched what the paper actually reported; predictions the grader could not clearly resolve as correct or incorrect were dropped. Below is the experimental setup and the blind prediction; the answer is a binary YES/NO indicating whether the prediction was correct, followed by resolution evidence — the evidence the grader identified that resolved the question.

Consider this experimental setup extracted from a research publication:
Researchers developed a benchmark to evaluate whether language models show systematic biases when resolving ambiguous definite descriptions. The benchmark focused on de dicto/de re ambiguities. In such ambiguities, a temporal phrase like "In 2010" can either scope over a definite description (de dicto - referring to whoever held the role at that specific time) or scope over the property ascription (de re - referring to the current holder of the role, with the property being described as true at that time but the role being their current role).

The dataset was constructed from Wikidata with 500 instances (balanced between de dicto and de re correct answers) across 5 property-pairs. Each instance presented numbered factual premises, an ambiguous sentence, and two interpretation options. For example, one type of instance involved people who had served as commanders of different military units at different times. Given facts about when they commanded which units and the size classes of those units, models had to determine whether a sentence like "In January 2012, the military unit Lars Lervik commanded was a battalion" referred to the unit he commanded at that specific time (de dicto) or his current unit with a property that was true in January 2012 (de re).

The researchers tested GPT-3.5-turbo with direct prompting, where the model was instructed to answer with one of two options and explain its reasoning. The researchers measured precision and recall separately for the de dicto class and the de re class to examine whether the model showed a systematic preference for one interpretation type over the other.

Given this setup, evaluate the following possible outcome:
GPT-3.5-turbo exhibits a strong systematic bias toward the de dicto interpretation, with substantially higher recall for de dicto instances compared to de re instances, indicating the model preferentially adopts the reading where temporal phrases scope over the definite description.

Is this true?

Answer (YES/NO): YES